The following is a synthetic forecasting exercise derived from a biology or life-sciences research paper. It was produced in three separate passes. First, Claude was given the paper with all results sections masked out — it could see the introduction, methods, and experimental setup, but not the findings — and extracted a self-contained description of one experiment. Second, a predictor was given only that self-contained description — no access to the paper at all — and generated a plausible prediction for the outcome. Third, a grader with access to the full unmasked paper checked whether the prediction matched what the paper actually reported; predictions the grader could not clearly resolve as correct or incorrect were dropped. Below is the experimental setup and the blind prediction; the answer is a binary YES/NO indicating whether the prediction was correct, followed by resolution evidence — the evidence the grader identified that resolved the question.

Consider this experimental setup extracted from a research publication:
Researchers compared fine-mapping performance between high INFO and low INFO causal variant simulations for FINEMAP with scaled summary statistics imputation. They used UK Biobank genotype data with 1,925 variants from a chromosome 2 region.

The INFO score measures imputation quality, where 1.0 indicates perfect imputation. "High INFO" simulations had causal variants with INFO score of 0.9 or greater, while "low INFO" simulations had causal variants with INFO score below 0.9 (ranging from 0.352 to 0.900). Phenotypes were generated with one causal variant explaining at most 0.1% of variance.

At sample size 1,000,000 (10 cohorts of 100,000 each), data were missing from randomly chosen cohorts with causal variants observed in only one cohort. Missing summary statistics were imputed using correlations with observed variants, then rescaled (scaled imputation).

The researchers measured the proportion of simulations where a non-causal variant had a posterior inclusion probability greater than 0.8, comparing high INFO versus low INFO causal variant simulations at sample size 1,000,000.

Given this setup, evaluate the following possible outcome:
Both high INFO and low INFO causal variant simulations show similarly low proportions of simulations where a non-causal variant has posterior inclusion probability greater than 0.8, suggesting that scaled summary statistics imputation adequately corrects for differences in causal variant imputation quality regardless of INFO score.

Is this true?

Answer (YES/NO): NO